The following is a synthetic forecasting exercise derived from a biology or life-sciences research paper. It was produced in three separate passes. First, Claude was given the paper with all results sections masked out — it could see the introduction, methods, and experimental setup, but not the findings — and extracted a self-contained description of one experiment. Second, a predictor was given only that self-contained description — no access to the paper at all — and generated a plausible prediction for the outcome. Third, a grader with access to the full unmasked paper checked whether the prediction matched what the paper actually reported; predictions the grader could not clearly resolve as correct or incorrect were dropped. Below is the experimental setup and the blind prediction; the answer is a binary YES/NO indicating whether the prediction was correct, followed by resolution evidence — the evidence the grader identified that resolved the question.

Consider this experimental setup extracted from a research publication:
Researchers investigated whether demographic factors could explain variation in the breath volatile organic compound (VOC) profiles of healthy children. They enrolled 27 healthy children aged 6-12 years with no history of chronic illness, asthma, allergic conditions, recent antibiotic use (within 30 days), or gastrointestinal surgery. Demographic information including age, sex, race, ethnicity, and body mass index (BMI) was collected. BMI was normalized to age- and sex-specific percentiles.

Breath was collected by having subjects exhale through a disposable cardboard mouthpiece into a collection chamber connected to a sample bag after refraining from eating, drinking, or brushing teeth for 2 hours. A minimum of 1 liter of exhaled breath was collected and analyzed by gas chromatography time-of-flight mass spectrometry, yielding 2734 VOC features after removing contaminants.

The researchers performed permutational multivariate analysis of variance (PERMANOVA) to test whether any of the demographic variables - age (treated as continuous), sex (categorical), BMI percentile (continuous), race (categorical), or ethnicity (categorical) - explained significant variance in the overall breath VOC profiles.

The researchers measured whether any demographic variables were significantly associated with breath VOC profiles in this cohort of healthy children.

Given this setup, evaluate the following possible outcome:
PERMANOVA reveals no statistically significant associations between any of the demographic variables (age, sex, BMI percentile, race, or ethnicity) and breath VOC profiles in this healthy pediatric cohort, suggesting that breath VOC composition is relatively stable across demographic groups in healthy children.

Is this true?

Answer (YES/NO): YES